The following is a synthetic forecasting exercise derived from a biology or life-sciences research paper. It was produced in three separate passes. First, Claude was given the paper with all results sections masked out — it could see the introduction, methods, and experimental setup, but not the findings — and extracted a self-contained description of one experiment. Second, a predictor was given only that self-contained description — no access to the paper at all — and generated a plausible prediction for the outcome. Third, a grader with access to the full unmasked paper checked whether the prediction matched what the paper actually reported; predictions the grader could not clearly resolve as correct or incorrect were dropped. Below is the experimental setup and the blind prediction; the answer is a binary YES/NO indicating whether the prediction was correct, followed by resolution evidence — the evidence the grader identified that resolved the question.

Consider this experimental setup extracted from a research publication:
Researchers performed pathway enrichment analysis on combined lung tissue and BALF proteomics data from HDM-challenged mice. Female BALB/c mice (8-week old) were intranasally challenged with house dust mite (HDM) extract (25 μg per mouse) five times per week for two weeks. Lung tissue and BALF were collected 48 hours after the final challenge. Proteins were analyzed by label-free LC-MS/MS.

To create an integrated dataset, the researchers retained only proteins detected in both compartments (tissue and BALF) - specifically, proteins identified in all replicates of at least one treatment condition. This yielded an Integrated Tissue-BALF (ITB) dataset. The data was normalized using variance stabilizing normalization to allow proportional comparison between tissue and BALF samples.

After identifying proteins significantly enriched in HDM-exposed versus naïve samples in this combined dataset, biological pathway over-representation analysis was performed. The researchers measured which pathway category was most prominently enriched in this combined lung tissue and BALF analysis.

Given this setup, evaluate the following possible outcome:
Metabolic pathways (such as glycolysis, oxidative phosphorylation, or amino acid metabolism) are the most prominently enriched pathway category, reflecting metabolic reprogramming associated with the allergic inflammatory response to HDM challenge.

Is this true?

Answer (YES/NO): NO